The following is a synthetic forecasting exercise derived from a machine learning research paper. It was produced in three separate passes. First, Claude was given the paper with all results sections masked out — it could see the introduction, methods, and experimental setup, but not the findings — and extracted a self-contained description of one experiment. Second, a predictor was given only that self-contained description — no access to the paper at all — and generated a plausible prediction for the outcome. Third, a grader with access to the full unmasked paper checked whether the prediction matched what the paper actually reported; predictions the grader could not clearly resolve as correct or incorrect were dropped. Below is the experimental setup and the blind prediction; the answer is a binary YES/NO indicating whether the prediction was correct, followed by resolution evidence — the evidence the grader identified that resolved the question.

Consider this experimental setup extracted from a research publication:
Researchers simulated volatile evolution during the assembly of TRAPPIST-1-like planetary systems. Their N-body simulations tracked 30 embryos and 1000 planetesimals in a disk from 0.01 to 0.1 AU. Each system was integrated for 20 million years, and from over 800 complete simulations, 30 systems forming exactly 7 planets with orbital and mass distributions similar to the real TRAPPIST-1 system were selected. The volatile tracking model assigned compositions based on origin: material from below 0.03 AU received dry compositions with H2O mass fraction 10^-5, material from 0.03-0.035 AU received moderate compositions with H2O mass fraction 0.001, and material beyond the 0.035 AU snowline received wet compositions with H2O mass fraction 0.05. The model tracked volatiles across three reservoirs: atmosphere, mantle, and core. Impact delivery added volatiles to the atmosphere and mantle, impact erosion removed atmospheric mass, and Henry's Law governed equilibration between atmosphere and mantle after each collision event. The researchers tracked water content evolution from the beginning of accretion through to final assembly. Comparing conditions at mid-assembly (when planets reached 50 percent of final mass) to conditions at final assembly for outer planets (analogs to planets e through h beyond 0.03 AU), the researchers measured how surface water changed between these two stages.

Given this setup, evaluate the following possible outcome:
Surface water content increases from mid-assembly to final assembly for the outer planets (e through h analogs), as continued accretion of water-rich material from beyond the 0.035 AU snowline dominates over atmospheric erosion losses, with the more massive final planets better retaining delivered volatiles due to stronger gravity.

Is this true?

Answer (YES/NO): YES